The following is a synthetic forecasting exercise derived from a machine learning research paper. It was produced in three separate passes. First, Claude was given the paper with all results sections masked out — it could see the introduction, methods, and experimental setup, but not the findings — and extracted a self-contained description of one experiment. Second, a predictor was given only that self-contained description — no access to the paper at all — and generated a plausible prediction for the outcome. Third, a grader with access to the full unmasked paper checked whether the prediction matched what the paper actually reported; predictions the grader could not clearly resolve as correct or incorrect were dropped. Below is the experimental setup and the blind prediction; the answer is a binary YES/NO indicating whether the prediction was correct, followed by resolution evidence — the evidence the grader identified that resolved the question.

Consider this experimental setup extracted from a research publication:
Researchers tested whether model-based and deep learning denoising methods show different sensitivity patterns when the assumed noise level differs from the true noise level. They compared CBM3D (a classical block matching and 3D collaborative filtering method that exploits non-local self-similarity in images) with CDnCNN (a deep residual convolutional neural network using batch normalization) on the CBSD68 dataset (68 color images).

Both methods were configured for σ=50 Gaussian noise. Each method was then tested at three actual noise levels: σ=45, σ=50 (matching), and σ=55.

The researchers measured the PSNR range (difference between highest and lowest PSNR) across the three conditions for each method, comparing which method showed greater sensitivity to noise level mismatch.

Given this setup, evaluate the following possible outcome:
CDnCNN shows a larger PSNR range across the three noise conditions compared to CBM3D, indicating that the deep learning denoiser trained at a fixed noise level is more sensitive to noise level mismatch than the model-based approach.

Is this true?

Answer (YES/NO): YES